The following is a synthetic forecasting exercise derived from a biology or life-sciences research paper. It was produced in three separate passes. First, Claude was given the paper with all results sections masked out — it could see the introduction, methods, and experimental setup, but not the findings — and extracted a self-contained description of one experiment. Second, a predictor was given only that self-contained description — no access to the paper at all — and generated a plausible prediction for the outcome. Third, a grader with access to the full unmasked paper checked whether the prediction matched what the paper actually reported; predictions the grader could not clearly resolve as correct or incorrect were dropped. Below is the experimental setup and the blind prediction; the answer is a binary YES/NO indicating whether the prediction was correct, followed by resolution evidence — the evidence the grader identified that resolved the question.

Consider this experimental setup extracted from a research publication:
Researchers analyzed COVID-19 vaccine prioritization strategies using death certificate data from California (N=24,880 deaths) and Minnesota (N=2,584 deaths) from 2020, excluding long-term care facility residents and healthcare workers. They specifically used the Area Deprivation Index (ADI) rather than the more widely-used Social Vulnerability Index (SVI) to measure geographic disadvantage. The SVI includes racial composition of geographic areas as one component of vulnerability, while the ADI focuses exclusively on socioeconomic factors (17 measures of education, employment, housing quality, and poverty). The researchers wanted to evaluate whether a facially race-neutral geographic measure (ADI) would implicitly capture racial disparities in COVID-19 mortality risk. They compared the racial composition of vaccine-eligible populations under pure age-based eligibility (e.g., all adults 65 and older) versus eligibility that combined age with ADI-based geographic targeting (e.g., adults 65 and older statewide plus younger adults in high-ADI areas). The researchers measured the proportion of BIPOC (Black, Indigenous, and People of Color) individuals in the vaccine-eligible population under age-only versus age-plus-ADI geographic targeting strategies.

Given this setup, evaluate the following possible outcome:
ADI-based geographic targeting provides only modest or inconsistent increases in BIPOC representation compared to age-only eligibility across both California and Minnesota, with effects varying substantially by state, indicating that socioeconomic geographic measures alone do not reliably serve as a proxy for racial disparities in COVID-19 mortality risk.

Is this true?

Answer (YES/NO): YES